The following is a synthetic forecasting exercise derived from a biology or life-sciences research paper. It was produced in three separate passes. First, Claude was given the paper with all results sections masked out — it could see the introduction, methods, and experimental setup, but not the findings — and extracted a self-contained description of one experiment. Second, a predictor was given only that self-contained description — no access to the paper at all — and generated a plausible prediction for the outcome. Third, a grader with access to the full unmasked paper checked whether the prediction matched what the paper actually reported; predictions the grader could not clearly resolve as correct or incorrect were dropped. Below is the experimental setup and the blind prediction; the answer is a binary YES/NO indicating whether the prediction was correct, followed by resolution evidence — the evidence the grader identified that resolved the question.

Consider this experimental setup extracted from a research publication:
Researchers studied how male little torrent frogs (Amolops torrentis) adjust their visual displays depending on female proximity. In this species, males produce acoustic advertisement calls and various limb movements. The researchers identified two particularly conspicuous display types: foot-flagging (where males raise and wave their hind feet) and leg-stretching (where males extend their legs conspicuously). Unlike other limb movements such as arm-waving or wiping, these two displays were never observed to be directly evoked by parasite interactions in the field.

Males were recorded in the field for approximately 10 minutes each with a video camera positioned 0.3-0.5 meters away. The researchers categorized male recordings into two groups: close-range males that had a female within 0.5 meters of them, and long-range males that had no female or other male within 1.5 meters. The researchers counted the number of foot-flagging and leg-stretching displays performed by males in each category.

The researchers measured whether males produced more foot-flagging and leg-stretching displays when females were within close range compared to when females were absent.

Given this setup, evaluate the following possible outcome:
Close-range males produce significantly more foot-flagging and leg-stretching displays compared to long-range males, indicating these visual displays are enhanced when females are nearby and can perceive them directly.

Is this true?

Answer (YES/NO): YES